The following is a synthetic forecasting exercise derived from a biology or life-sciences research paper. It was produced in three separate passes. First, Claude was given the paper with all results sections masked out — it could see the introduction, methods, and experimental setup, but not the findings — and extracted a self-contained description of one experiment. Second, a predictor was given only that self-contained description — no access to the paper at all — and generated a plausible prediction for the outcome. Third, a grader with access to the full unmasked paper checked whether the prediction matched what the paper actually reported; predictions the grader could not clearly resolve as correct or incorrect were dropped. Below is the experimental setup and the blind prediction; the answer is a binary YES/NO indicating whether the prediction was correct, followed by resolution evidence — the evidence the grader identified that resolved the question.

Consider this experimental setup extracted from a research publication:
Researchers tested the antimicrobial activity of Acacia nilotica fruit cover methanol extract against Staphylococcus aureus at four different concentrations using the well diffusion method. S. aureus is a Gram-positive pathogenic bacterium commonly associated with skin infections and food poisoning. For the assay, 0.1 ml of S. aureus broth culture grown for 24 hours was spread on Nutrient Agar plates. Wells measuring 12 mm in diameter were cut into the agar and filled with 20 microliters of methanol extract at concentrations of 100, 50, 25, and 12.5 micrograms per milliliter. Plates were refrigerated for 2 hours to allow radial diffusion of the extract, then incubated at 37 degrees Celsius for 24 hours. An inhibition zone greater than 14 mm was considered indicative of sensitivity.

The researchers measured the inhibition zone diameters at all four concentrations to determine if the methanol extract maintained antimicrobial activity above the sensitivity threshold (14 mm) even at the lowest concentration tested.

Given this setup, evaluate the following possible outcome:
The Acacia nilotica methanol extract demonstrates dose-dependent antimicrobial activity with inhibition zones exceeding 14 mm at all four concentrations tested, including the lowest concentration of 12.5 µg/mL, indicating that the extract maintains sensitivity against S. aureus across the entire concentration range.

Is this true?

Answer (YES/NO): YES